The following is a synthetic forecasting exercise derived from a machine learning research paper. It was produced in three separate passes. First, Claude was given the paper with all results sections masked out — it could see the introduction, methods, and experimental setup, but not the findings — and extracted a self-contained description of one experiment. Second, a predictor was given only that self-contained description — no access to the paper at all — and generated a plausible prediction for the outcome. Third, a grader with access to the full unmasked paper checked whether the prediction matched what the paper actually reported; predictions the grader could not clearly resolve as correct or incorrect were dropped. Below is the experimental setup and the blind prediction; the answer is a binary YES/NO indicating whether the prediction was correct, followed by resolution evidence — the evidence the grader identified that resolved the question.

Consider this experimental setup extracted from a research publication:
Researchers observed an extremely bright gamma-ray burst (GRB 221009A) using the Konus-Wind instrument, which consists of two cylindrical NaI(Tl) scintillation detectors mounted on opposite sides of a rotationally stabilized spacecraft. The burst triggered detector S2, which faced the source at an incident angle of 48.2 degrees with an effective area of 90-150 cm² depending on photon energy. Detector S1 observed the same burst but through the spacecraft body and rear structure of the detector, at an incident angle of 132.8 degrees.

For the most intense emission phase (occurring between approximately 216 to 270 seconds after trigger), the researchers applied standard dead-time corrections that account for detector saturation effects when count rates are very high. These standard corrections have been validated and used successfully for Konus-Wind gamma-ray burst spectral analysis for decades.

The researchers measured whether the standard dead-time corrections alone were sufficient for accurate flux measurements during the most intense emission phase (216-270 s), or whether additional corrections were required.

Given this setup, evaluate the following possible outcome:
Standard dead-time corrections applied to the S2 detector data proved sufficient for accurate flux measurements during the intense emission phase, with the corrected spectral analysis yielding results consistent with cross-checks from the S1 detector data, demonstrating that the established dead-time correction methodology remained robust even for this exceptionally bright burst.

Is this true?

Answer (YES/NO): NO